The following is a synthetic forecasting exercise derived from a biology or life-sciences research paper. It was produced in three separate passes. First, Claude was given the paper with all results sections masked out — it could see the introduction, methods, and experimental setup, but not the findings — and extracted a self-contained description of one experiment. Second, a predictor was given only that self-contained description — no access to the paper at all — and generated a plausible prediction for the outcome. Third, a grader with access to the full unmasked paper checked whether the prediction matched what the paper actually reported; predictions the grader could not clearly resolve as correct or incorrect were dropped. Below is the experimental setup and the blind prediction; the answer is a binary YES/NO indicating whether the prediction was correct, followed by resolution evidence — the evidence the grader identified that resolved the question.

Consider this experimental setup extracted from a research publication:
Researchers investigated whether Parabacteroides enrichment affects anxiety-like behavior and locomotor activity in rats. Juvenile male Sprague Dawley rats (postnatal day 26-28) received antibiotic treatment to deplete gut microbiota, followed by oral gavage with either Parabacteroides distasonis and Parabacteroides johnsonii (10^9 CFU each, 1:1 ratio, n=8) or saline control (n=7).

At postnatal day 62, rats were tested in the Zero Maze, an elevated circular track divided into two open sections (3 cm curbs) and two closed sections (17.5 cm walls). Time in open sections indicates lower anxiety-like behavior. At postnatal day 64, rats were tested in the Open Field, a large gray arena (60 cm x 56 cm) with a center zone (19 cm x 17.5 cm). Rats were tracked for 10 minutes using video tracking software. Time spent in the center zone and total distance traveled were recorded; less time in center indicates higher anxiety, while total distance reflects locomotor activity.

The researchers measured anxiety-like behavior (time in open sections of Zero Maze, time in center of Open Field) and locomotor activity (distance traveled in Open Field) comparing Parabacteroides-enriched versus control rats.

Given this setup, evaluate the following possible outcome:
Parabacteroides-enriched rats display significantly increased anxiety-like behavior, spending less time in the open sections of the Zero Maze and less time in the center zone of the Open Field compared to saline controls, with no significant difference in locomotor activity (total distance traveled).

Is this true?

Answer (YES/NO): NO